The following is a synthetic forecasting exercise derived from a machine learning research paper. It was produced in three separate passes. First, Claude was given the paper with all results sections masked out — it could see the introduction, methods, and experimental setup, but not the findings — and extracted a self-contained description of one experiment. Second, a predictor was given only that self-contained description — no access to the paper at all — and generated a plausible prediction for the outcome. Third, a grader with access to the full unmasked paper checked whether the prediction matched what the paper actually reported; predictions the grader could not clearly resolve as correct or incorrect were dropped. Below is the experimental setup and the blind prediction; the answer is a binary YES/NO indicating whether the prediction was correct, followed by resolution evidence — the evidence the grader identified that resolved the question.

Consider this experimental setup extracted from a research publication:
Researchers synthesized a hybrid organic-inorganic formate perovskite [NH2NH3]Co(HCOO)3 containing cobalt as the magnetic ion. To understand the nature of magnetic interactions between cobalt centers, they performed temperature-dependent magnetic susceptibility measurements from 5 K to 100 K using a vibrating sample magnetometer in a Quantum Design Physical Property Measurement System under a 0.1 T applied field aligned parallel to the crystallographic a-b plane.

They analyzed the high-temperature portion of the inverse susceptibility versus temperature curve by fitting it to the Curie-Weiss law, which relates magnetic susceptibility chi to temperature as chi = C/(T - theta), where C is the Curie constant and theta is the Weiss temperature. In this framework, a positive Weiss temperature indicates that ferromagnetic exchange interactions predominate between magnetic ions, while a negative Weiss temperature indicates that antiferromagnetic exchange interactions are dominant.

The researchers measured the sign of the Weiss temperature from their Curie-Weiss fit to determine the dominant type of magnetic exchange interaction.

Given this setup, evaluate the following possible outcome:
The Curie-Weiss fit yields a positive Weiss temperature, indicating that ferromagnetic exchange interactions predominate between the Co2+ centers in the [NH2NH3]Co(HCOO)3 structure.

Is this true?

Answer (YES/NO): NO